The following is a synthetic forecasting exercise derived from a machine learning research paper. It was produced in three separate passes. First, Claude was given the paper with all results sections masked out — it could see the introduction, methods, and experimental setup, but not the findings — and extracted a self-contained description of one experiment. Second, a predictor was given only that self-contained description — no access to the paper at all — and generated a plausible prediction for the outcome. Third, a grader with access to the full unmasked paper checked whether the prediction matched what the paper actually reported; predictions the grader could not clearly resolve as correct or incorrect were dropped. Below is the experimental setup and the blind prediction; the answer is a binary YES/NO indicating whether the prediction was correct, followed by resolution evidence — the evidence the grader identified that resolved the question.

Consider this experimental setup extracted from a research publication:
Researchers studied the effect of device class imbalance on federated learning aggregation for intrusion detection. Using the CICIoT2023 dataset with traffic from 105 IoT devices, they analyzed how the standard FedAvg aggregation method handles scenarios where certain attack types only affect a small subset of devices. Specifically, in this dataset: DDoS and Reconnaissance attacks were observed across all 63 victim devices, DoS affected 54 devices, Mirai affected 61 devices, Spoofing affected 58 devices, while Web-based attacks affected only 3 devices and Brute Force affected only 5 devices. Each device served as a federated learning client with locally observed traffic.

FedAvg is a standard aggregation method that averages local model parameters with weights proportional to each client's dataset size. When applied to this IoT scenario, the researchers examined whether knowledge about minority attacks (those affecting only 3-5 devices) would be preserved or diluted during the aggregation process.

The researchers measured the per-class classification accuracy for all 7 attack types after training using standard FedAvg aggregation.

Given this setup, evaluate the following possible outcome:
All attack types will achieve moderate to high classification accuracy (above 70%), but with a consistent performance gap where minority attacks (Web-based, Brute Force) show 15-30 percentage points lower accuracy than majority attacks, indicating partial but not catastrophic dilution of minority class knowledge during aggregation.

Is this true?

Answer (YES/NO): NO